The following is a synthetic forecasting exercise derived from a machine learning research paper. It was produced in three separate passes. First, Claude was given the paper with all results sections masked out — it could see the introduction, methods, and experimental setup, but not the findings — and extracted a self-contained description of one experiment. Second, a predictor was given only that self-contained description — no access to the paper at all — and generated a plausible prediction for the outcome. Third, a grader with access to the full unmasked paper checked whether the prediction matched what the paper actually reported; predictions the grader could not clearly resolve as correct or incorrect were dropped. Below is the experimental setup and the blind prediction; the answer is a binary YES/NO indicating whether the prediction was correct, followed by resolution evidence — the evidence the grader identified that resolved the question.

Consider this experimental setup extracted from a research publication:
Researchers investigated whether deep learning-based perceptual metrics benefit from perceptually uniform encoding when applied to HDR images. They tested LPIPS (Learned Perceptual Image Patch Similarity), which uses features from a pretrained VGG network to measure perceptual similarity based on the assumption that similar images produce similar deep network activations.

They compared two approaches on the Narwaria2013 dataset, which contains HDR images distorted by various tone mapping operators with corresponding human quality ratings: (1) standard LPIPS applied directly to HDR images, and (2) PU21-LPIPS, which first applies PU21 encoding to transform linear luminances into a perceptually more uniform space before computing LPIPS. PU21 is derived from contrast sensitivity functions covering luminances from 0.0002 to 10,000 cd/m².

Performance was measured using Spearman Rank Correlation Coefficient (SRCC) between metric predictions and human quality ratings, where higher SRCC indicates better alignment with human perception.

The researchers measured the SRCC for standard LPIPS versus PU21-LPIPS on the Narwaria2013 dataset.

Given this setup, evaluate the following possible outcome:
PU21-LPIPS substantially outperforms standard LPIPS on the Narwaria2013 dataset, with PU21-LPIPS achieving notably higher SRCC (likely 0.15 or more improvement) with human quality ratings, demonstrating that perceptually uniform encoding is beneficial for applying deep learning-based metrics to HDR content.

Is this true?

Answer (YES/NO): YES